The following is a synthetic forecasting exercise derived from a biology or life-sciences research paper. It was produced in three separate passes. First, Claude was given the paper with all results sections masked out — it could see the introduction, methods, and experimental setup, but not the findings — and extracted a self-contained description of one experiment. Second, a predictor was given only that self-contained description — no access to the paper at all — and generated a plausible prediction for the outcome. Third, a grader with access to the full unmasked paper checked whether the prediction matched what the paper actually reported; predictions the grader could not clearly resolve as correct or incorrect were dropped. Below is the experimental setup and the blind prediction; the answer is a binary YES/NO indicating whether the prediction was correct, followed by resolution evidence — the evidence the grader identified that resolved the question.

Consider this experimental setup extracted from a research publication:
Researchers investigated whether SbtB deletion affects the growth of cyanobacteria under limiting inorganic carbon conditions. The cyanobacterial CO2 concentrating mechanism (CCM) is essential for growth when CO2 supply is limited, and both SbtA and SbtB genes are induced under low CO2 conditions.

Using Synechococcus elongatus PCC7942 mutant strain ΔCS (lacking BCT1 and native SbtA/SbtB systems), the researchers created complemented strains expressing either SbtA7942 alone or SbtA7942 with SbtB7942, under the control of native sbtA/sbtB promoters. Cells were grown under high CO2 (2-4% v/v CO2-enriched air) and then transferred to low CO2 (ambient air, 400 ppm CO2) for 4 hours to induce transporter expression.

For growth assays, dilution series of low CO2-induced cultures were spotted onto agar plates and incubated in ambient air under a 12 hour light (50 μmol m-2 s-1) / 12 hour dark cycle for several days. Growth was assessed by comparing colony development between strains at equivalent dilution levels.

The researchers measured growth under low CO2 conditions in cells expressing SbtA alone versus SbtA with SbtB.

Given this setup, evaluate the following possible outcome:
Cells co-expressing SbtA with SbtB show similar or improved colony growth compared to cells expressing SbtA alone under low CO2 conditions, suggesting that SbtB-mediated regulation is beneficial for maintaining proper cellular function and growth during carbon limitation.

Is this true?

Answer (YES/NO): NO